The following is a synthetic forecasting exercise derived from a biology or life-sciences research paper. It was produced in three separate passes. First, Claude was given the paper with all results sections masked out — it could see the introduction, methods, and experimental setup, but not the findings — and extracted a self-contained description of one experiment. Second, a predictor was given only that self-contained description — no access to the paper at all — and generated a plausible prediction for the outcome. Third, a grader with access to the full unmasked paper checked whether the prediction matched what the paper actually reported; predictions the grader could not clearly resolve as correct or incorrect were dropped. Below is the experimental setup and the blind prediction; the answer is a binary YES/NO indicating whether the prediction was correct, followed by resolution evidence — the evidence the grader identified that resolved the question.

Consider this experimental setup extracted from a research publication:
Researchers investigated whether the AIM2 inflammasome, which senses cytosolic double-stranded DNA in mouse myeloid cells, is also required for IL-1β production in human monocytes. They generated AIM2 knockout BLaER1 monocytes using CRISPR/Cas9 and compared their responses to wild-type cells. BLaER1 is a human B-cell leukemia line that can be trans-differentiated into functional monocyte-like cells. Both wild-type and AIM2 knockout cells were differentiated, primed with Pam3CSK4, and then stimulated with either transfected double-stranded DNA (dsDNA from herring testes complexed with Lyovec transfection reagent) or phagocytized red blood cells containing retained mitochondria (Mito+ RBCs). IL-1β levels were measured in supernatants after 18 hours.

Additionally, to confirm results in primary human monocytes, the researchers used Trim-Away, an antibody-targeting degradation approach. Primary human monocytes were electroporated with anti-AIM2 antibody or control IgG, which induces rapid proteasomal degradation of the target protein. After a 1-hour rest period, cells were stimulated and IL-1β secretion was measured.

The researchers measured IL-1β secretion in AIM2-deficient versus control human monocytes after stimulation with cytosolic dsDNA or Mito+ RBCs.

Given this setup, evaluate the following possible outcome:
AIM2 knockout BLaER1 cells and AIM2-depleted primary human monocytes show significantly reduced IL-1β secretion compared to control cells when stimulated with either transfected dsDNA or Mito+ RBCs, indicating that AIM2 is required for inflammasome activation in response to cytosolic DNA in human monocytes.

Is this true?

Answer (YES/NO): NO